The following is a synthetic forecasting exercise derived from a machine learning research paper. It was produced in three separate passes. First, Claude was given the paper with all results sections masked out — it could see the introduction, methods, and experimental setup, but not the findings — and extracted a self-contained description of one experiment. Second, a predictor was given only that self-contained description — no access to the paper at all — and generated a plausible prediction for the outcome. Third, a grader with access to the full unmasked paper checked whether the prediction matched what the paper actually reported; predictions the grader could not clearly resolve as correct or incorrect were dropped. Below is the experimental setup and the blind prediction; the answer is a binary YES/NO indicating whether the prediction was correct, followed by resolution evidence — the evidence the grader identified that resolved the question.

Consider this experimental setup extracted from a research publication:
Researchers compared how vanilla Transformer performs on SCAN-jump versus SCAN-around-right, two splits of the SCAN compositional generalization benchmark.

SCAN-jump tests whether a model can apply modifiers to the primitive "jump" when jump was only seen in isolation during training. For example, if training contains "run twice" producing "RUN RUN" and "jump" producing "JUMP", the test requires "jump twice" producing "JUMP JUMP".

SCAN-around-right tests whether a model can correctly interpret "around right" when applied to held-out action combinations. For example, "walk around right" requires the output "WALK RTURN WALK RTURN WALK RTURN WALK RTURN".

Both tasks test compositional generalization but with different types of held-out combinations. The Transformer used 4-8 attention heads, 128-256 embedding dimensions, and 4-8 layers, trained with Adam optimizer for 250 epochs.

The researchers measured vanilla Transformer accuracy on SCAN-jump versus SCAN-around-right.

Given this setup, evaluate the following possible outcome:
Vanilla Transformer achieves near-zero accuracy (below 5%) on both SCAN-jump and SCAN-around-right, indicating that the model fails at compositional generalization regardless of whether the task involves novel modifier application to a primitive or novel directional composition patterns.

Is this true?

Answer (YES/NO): NO